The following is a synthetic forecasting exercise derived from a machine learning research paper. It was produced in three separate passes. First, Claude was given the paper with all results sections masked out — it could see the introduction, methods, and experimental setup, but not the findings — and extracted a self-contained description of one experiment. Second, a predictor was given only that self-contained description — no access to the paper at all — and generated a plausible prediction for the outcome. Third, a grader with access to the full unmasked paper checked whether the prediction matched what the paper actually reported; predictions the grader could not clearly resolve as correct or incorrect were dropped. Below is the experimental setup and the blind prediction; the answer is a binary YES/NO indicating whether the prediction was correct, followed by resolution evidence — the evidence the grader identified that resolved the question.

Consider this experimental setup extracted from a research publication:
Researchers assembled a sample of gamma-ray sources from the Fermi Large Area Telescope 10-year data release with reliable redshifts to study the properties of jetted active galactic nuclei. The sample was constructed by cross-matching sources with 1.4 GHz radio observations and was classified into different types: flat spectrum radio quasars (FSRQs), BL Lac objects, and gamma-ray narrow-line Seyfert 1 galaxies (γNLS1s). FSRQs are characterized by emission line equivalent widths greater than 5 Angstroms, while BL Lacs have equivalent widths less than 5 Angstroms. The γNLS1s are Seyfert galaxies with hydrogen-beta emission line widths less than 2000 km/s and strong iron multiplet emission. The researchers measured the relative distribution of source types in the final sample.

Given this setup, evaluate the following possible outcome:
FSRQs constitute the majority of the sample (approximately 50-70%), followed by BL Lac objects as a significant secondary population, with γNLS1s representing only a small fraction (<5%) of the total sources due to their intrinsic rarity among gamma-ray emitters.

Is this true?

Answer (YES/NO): YES